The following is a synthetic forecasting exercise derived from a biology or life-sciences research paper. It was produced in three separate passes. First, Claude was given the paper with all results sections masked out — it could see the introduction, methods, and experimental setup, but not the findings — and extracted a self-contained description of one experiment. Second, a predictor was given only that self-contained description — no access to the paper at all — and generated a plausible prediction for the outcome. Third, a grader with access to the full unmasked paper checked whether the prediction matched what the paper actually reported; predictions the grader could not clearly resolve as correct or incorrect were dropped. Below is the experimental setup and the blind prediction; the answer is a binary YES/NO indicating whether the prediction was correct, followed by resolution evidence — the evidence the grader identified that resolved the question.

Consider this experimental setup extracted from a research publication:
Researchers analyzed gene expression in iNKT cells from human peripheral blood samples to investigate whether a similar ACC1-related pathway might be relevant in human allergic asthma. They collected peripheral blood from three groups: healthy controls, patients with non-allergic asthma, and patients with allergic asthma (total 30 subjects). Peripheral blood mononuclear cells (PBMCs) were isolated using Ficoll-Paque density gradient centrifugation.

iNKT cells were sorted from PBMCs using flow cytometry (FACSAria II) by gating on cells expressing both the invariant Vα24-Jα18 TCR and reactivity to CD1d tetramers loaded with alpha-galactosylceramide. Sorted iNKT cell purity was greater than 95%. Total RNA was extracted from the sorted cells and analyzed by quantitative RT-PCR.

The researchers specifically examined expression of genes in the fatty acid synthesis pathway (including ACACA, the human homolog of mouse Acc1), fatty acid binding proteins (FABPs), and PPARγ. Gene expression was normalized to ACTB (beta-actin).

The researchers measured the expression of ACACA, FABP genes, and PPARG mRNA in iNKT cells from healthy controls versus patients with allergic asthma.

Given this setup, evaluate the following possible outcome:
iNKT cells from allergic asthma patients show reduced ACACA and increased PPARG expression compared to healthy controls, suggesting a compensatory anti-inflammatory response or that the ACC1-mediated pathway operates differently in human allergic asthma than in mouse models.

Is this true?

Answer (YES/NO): NO